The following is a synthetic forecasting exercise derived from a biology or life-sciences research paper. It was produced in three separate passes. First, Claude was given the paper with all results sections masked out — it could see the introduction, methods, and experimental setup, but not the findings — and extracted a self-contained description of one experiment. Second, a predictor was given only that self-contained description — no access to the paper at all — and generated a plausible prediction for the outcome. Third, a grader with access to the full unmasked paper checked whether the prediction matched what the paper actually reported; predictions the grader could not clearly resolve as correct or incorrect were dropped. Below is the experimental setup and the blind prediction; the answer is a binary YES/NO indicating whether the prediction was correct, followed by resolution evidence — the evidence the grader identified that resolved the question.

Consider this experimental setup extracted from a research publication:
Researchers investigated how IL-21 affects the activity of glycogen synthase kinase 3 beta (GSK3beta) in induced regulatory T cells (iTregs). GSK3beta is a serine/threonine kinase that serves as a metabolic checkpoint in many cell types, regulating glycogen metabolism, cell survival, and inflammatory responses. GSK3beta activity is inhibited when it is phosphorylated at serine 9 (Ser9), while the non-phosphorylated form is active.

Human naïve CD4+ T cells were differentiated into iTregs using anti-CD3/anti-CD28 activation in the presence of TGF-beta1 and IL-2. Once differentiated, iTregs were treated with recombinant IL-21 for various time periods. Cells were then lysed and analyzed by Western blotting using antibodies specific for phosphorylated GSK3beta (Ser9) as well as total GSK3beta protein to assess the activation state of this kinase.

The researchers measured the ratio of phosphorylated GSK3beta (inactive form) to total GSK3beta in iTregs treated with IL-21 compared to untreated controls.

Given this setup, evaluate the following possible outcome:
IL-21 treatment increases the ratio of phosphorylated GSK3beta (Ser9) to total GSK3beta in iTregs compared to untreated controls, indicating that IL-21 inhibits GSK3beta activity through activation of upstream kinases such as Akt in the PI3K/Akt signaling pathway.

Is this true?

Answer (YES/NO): NO